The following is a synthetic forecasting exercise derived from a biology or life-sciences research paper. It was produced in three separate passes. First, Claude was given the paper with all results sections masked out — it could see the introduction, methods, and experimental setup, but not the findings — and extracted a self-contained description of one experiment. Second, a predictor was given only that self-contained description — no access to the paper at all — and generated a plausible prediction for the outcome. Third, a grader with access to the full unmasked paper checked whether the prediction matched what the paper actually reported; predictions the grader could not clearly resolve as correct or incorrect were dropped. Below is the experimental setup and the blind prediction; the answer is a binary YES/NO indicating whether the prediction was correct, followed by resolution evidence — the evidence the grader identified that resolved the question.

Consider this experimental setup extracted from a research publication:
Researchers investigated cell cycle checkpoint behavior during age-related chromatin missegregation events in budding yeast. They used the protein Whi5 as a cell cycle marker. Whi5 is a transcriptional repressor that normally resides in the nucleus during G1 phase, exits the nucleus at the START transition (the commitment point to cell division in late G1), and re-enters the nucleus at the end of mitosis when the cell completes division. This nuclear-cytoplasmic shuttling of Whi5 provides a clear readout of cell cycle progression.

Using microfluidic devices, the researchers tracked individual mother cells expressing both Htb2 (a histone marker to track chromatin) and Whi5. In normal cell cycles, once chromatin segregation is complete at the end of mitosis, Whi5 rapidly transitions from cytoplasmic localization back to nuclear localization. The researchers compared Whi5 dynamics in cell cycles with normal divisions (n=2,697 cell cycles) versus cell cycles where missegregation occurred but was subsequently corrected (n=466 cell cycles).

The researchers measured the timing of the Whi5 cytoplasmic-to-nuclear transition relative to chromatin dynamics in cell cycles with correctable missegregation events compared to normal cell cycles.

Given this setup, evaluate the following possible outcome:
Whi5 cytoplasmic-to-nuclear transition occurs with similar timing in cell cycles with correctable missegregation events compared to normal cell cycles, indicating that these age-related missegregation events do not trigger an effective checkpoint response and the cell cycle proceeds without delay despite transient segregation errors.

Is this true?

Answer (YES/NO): NO